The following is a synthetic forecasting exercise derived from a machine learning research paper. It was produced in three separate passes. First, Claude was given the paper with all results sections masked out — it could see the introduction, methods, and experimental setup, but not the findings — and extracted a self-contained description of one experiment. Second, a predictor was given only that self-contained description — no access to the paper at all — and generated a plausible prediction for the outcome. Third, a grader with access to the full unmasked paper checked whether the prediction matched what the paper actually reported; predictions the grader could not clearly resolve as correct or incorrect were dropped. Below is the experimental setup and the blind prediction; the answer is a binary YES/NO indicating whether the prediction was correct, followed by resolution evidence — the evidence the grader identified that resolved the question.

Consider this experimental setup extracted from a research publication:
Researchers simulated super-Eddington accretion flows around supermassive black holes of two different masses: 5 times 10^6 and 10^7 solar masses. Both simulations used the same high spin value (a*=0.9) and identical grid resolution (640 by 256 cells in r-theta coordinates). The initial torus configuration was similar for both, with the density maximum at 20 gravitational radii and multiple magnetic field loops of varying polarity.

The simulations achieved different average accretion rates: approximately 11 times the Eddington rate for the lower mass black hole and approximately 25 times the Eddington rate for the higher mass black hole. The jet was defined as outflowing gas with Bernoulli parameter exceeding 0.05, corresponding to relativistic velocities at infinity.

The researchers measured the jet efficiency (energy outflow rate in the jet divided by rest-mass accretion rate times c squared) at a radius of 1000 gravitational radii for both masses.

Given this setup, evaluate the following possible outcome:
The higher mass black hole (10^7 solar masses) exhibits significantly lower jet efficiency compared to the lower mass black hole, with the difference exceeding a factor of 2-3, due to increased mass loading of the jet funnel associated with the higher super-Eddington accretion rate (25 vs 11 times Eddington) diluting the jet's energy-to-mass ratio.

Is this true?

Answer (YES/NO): NO